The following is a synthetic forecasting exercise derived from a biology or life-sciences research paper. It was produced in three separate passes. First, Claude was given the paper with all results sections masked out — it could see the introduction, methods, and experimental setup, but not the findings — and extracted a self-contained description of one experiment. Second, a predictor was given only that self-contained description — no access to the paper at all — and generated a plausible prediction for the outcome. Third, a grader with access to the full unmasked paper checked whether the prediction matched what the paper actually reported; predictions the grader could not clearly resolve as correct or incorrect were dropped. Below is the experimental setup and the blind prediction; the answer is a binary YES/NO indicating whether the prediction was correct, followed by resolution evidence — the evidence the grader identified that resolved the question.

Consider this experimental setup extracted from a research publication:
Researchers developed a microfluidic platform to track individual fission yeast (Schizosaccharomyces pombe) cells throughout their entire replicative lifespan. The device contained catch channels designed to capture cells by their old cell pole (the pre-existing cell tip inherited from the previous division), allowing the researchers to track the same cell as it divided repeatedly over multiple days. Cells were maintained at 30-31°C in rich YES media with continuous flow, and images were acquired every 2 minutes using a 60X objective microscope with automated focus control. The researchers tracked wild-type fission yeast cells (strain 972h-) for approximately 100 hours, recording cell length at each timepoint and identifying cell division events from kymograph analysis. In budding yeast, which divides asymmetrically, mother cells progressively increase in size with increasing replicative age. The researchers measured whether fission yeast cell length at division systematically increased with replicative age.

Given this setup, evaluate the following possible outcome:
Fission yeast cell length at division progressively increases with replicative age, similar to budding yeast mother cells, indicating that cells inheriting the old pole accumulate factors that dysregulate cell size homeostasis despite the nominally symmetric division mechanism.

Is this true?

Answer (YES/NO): NO